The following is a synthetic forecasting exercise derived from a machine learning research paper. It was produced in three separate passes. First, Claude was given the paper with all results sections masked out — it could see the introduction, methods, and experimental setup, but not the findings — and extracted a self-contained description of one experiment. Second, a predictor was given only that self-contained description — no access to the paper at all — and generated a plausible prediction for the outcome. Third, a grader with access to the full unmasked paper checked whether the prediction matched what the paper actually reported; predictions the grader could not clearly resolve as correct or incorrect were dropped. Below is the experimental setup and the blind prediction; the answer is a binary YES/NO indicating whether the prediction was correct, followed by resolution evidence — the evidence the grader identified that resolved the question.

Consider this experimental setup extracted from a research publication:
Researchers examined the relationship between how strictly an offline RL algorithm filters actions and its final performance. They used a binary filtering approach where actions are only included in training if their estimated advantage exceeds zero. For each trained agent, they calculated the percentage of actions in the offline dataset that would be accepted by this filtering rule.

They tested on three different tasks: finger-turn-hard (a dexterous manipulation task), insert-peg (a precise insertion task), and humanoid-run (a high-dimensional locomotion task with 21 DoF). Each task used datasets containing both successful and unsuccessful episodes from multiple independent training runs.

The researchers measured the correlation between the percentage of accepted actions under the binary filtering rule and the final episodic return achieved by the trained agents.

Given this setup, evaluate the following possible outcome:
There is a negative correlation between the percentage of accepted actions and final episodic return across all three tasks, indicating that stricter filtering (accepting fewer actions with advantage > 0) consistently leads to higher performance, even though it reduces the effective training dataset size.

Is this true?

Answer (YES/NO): NO